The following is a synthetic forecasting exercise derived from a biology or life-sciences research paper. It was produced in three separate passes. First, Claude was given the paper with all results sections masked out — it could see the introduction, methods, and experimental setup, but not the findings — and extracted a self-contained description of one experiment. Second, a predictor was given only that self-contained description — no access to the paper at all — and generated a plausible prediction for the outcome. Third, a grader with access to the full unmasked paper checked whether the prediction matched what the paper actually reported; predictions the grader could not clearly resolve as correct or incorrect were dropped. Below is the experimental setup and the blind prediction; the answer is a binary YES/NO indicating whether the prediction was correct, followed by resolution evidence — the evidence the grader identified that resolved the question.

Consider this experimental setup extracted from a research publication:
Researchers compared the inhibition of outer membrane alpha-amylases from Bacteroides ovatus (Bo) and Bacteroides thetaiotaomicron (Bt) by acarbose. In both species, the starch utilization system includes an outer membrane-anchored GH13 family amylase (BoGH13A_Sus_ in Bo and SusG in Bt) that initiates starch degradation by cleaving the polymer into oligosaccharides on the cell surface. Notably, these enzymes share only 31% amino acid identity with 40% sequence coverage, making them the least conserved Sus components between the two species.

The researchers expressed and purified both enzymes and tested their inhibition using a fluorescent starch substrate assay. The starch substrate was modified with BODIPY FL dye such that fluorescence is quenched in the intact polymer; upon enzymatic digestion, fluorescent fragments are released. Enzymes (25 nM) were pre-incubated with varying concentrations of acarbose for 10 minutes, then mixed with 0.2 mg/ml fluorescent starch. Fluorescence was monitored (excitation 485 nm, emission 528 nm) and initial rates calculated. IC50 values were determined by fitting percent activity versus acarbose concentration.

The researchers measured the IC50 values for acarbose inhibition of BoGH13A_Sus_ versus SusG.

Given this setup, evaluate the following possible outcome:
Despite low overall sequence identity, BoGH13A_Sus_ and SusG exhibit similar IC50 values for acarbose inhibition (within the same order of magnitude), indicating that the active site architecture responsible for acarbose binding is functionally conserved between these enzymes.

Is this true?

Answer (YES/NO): NO